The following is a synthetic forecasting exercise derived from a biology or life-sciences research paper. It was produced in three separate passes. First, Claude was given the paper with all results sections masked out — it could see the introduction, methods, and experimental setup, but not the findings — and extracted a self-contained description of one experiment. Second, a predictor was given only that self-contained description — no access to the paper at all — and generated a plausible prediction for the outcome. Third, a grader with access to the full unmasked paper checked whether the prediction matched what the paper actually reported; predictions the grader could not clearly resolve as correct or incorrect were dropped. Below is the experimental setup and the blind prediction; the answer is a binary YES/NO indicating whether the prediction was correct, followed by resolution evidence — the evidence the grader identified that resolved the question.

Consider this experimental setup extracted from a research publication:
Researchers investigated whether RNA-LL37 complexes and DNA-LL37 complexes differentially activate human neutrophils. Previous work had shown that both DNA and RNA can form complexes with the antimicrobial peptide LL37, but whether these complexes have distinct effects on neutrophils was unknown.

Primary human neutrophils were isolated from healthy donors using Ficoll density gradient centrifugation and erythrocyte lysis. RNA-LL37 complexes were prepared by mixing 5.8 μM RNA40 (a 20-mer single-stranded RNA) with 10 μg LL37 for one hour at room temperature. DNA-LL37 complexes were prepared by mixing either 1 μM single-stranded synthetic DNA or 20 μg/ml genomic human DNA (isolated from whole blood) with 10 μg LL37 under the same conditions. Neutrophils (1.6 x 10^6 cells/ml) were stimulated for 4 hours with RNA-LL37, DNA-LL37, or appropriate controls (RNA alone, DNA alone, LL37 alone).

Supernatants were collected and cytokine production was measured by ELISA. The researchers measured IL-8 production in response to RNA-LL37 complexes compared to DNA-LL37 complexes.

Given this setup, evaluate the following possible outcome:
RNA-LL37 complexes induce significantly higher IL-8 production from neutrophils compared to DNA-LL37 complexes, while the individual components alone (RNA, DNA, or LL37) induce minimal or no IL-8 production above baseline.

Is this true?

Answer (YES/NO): YES